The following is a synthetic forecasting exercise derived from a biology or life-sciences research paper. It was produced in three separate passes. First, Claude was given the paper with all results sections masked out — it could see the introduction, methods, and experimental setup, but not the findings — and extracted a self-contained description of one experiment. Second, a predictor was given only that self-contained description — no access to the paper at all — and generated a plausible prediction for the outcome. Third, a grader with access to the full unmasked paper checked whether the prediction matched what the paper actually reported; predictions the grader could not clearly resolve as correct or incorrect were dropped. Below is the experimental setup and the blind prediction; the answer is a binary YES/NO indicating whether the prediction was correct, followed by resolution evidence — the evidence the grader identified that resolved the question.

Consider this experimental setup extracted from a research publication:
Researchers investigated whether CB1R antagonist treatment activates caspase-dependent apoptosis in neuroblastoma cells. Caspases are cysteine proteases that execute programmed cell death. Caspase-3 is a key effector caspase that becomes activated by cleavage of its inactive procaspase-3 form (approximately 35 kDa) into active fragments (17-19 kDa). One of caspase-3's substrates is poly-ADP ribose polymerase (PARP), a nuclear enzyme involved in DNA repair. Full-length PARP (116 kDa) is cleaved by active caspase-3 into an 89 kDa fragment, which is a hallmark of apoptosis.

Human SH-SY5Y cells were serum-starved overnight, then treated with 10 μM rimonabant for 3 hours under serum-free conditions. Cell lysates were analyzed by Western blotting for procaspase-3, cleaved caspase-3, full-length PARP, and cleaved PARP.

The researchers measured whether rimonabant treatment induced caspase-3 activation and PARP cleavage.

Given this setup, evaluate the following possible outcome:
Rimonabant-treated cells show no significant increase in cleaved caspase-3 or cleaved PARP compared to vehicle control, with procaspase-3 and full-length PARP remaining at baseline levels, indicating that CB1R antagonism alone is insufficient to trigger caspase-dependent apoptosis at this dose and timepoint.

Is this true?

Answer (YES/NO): NO